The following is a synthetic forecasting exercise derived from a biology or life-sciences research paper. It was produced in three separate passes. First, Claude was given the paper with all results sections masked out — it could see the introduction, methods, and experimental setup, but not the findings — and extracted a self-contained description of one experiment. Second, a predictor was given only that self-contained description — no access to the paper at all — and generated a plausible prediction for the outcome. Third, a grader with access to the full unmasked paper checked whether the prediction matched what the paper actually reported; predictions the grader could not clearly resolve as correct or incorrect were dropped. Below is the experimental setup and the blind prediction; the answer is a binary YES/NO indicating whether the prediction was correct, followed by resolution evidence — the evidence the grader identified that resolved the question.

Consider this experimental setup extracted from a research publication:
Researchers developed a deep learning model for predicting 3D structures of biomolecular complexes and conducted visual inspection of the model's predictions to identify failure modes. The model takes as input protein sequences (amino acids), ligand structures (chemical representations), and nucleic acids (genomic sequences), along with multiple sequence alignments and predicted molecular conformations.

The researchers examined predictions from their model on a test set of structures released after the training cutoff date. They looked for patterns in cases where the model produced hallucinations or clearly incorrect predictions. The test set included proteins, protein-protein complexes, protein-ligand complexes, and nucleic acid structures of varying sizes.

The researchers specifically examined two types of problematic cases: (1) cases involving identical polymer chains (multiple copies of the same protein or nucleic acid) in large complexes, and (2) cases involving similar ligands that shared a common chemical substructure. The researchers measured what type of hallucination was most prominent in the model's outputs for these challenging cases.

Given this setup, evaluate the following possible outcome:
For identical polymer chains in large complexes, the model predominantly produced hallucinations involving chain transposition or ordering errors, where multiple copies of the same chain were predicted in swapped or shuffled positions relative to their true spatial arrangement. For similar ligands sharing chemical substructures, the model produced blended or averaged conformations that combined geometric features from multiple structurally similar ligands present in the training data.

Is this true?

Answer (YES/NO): NO